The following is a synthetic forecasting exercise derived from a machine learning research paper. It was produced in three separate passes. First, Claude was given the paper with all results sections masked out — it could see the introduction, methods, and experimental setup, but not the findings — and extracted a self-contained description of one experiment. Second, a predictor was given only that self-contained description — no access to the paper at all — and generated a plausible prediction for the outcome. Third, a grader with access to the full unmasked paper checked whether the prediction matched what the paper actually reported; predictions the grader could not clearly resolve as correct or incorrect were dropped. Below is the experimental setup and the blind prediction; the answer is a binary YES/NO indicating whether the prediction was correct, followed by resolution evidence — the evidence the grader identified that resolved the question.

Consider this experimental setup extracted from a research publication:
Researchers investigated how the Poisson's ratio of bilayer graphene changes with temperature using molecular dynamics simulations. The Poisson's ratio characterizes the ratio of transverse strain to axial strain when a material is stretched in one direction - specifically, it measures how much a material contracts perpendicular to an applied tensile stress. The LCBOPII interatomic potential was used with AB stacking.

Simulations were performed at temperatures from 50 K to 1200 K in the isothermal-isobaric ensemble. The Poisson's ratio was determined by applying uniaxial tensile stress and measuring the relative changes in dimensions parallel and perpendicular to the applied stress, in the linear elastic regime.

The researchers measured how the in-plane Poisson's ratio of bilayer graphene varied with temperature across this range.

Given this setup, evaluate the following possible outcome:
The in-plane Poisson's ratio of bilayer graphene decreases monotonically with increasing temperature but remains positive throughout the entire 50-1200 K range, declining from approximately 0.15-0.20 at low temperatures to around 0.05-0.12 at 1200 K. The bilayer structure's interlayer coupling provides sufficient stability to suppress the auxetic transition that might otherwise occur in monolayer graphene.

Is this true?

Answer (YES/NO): YES